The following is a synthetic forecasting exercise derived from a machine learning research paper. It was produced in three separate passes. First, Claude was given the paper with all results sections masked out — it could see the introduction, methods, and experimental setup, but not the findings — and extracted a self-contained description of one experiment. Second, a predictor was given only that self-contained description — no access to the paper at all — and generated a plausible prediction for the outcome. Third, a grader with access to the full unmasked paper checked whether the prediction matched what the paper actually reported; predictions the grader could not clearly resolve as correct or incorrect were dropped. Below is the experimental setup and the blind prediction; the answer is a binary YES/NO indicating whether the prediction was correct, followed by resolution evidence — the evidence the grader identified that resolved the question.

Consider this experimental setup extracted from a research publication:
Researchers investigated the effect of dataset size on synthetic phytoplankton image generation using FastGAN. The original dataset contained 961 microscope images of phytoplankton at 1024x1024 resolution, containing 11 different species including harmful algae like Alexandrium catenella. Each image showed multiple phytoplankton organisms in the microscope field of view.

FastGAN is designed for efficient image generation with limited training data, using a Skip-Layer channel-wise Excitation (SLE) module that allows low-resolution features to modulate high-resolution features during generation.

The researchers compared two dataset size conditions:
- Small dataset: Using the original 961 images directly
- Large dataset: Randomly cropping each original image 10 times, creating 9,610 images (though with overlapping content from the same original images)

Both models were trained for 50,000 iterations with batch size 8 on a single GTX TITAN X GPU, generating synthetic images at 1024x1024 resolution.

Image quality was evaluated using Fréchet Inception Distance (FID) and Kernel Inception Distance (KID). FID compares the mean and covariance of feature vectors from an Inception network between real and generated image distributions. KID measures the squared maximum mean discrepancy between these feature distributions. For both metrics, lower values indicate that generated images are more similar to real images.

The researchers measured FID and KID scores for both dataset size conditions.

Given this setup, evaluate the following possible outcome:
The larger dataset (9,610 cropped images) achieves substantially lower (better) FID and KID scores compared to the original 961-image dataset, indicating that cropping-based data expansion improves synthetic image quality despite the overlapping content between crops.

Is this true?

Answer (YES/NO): YES